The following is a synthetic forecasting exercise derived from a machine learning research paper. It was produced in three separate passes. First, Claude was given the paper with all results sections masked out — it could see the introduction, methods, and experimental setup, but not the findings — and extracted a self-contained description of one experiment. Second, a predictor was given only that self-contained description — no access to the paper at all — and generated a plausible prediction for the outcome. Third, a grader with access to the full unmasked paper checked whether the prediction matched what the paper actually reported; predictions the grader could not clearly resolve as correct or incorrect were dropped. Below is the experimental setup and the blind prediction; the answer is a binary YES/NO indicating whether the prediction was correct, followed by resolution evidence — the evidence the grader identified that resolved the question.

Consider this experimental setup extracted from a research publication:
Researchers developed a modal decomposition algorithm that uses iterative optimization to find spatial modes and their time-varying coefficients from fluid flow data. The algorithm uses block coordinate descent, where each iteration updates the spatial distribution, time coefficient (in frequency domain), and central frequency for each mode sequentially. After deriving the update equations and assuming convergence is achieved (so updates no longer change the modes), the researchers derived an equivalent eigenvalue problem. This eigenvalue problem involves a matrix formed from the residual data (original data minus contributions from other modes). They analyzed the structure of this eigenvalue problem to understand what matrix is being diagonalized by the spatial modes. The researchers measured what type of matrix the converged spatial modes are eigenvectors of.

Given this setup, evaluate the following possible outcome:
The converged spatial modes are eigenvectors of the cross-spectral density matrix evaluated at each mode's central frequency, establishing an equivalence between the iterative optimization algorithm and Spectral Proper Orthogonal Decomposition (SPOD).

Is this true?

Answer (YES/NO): NO